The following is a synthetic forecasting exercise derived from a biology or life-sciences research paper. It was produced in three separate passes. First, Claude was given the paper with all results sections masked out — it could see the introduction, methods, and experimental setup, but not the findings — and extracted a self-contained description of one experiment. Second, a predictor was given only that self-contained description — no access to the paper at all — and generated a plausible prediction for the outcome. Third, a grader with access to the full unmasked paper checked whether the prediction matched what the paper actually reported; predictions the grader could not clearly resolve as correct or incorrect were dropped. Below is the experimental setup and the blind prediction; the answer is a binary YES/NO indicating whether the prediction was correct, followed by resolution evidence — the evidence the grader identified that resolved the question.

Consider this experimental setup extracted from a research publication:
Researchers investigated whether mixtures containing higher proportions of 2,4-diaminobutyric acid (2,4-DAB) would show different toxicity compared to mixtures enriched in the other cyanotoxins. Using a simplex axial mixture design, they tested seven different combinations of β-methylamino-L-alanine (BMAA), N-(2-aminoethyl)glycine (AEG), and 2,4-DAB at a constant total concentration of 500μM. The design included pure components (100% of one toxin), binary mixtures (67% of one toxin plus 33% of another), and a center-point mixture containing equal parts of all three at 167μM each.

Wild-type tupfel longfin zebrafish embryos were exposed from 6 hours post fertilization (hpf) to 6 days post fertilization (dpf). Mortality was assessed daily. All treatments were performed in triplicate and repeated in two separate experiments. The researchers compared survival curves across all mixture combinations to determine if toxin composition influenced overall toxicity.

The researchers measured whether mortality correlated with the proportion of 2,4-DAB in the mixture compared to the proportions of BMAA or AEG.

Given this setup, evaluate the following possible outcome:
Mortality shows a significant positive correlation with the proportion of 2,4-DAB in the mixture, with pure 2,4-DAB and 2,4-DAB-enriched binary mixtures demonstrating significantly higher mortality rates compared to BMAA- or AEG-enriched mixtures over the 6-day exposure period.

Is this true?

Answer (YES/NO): YES